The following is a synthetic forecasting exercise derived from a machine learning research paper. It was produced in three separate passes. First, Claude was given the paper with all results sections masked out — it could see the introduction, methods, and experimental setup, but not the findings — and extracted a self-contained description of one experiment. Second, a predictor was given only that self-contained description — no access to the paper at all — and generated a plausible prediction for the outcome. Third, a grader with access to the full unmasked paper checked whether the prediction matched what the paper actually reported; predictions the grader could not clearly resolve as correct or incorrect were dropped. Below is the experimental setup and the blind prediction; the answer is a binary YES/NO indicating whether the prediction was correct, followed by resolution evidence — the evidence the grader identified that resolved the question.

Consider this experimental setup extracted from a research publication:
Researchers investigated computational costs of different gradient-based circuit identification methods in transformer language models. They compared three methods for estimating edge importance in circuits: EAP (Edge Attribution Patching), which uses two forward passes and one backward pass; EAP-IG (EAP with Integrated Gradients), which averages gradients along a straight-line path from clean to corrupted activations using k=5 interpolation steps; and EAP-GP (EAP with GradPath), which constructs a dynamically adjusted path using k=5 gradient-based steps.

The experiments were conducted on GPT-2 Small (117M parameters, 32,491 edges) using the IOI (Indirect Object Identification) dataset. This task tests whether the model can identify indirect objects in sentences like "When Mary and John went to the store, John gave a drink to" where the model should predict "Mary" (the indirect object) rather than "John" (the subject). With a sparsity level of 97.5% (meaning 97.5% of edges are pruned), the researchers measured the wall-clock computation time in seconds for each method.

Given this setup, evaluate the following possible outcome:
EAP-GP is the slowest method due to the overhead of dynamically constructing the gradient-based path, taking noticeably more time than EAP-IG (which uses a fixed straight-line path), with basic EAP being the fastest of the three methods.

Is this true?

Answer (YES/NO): YES